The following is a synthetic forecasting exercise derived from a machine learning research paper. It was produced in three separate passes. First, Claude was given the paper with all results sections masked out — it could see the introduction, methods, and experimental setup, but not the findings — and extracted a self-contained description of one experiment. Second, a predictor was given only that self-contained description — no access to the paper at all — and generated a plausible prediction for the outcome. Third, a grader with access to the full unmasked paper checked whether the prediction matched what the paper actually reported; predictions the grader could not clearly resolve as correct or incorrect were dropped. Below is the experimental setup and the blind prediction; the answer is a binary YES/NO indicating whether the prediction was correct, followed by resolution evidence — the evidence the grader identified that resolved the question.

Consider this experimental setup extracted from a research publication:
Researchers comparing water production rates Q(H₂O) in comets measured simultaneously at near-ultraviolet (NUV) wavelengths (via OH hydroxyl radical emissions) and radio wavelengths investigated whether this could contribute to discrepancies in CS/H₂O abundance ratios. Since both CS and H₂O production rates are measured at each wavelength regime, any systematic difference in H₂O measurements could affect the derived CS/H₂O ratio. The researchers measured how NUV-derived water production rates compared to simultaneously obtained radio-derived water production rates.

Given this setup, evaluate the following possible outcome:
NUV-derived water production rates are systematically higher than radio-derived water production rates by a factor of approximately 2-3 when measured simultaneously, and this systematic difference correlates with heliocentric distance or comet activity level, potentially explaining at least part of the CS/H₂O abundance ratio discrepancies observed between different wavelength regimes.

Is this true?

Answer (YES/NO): NO